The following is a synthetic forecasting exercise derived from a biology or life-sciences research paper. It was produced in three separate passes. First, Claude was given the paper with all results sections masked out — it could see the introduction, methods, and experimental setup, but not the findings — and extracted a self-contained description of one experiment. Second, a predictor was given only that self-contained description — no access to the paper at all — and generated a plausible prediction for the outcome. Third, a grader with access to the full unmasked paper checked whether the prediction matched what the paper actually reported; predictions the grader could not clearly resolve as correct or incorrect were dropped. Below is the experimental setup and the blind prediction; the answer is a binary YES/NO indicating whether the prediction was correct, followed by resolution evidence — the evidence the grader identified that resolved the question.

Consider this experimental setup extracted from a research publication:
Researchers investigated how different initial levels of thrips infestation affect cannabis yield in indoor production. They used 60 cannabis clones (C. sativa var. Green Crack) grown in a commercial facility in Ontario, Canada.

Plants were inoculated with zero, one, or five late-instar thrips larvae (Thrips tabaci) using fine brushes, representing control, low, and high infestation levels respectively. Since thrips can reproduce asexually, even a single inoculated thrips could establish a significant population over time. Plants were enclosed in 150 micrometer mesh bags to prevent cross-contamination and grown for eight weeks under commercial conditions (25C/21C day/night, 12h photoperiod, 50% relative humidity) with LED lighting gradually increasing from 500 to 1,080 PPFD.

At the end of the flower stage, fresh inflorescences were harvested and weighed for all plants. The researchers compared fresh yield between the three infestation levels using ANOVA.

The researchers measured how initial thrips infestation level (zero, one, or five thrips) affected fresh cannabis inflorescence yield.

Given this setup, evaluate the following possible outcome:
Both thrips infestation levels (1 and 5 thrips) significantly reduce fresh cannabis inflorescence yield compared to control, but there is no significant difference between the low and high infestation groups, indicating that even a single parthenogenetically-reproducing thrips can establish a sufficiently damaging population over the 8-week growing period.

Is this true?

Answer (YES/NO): NO